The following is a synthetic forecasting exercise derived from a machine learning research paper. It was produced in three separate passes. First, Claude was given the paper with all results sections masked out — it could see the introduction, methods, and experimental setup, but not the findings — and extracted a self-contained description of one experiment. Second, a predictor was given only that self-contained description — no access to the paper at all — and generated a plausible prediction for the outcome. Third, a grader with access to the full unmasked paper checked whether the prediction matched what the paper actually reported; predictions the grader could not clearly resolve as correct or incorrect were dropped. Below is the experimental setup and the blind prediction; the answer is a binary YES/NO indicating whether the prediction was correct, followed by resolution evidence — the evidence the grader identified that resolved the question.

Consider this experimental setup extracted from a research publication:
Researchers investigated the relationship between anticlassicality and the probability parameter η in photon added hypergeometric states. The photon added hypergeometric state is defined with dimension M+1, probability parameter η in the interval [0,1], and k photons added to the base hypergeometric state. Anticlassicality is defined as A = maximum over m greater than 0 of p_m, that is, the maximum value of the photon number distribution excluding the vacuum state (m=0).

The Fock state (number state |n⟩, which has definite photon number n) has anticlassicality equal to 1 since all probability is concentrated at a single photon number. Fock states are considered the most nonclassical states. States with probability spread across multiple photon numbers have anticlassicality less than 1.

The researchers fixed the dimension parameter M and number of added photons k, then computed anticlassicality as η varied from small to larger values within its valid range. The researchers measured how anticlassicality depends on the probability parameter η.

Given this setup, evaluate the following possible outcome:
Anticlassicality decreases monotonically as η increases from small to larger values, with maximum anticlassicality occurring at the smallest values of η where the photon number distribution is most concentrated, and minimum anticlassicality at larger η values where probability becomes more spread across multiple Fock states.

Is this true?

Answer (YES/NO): YES